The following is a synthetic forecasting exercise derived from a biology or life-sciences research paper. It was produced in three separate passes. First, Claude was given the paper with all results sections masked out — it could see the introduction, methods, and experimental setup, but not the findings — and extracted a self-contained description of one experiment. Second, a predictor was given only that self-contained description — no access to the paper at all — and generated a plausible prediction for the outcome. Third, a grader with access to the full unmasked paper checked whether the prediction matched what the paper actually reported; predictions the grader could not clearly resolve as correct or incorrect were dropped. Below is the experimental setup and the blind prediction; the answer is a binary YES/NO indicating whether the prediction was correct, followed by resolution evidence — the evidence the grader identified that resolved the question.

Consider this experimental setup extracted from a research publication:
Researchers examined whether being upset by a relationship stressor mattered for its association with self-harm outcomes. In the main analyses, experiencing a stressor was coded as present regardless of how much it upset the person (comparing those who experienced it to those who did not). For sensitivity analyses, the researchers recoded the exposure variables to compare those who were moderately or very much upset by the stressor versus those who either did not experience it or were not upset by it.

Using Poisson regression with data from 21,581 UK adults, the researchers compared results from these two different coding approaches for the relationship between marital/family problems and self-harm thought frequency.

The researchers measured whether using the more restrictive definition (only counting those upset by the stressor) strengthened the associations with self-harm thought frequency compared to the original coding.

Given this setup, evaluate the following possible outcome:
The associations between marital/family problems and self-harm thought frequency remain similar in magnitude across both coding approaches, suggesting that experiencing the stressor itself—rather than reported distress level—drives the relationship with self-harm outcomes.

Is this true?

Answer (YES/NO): YES